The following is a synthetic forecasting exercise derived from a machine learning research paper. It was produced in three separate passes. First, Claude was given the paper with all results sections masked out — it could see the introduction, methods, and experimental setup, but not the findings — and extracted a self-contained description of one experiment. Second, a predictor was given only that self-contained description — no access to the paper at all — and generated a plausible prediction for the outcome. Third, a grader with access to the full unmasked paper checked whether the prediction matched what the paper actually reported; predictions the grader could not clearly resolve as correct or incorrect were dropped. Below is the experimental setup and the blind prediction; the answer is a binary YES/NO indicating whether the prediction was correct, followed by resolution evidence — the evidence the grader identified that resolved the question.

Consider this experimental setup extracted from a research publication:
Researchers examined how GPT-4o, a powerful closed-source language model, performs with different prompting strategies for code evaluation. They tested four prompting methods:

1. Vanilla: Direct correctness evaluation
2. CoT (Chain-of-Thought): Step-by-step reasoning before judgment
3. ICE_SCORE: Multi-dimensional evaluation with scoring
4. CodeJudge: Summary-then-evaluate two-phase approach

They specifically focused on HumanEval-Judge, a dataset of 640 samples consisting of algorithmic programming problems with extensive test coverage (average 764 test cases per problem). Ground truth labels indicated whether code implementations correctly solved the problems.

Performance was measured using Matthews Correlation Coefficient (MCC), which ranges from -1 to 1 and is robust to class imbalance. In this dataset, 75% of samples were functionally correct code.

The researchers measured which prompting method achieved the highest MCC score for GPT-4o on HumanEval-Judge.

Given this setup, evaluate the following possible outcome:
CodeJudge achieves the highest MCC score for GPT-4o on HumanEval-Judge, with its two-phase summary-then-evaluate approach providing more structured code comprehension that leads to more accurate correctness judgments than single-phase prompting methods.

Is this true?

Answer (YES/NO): YES